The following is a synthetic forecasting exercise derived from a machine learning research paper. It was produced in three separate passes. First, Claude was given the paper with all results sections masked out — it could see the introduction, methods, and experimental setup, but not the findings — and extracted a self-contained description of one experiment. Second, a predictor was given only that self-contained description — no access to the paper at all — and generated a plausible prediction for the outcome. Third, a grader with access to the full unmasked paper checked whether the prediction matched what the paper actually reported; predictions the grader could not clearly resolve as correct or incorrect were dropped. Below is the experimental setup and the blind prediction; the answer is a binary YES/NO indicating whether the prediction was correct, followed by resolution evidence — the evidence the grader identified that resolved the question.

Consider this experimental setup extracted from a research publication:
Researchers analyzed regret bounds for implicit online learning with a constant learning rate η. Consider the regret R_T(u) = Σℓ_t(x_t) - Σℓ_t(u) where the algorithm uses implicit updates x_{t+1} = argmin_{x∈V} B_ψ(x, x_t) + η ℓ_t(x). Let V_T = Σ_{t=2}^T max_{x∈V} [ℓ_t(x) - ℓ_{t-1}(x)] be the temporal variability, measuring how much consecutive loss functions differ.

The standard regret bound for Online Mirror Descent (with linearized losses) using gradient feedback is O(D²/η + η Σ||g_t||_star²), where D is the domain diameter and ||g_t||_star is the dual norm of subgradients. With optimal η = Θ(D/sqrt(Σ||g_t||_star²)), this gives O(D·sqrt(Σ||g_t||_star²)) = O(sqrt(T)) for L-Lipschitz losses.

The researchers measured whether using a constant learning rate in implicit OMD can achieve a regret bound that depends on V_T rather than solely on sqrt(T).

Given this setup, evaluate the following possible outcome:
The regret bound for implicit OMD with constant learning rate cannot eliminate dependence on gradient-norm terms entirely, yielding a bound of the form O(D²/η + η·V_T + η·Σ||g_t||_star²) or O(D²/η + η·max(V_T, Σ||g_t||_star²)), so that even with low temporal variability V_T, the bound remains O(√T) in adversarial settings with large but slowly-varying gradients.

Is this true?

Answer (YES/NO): NO